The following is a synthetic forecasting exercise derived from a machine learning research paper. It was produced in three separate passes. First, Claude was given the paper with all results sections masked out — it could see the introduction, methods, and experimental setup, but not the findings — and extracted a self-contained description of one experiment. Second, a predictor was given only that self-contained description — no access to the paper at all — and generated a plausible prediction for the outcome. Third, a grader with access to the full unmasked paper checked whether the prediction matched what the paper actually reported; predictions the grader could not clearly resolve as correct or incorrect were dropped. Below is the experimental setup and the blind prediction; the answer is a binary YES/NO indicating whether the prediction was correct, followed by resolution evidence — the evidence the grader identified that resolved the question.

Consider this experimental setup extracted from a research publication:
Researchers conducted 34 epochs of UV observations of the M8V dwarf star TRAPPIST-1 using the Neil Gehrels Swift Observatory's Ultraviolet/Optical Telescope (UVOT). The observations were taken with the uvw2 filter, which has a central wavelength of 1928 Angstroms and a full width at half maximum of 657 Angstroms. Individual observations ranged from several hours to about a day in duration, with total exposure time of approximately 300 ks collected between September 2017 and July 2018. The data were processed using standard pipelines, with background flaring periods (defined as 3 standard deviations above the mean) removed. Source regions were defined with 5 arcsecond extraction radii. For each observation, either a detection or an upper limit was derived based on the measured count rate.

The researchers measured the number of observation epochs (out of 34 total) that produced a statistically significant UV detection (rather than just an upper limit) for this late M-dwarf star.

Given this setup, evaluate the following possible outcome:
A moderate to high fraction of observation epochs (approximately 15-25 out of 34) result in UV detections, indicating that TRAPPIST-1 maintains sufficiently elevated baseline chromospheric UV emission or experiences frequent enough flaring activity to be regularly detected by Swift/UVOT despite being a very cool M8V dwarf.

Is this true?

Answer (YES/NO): NO